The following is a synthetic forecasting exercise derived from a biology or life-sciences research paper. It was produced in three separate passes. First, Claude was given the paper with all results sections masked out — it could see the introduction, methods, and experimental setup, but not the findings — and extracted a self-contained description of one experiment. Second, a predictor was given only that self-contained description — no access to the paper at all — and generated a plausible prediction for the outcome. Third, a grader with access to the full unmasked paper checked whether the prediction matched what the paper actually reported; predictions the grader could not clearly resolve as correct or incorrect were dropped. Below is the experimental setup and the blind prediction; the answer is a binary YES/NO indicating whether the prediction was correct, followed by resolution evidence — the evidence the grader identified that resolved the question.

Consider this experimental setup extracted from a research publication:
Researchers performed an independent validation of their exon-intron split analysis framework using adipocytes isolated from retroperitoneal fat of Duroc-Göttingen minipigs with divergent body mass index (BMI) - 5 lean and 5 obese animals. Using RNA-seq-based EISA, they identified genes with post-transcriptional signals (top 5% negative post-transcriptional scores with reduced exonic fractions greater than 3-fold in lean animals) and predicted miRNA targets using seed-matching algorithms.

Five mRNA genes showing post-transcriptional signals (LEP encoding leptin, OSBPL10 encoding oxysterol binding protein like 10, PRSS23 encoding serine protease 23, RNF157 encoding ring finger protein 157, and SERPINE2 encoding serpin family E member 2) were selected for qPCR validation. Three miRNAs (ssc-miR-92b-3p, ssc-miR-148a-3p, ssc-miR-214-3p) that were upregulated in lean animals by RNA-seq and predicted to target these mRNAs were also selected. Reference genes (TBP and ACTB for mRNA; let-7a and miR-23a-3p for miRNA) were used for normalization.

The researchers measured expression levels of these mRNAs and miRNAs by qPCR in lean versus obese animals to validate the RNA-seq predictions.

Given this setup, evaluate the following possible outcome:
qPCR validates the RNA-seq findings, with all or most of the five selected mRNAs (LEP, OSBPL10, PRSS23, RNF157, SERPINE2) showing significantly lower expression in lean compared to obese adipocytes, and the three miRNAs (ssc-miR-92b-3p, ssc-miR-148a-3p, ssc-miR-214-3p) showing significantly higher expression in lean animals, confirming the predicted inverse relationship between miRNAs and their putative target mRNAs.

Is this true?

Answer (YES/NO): YES